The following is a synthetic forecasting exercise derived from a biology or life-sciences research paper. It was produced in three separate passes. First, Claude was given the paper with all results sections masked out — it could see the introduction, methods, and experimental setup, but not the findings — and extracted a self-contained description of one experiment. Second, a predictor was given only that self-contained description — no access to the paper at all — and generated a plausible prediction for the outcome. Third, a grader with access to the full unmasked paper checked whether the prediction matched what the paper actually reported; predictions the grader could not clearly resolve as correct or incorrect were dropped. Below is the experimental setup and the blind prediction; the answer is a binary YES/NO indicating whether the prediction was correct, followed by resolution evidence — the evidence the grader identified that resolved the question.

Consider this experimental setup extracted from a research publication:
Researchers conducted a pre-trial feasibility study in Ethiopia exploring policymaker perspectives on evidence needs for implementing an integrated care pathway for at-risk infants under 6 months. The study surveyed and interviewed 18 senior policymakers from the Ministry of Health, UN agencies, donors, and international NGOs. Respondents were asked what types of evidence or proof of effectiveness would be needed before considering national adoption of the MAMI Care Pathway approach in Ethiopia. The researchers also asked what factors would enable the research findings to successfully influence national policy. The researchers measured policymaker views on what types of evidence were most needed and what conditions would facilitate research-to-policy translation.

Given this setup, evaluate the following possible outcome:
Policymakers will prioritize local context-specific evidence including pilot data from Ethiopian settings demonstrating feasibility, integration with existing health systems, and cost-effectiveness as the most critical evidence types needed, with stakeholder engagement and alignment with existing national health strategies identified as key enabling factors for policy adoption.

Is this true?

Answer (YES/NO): YES